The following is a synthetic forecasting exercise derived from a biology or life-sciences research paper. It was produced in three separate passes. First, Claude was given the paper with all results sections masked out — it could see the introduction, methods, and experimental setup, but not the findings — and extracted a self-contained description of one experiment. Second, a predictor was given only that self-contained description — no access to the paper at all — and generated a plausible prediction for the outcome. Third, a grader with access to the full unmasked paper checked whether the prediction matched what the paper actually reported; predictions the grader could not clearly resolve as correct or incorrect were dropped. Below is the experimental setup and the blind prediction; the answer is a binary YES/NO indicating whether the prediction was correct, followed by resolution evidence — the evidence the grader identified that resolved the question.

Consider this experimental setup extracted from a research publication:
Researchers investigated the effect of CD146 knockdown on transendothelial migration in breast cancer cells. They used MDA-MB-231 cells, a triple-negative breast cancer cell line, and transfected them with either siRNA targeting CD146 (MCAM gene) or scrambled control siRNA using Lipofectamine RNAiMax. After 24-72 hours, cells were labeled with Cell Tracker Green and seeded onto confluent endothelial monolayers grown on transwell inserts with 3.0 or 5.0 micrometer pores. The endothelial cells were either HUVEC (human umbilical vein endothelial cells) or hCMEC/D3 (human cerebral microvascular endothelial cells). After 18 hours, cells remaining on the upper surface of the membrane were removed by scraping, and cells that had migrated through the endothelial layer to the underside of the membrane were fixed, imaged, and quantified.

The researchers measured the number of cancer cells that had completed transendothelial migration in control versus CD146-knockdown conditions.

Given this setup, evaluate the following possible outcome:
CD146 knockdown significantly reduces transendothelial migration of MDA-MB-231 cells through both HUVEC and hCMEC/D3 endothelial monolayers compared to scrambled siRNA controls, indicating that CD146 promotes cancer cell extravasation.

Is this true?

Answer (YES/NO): NO